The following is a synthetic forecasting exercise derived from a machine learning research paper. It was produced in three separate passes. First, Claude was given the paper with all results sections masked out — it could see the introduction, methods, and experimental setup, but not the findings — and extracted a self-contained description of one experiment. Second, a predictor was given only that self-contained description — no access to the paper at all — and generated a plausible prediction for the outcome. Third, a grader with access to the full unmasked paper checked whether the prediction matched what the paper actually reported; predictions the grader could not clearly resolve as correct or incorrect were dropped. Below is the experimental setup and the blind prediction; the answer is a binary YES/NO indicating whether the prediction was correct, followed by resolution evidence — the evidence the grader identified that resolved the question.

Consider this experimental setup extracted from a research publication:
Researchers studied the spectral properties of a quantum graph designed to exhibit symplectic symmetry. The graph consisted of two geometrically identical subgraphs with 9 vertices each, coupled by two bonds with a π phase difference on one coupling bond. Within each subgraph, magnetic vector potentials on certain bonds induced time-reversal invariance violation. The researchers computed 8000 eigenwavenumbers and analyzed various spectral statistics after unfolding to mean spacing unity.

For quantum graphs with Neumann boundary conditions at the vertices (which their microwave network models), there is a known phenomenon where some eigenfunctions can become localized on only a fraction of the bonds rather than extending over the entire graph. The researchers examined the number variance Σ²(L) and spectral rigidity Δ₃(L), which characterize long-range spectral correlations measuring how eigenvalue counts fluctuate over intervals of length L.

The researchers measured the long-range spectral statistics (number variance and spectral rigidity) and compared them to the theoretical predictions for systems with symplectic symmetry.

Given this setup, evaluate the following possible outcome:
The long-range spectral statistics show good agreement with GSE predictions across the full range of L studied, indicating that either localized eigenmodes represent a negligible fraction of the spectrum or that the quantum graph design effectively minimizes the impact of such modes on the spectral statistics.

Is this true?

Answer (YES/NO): NO